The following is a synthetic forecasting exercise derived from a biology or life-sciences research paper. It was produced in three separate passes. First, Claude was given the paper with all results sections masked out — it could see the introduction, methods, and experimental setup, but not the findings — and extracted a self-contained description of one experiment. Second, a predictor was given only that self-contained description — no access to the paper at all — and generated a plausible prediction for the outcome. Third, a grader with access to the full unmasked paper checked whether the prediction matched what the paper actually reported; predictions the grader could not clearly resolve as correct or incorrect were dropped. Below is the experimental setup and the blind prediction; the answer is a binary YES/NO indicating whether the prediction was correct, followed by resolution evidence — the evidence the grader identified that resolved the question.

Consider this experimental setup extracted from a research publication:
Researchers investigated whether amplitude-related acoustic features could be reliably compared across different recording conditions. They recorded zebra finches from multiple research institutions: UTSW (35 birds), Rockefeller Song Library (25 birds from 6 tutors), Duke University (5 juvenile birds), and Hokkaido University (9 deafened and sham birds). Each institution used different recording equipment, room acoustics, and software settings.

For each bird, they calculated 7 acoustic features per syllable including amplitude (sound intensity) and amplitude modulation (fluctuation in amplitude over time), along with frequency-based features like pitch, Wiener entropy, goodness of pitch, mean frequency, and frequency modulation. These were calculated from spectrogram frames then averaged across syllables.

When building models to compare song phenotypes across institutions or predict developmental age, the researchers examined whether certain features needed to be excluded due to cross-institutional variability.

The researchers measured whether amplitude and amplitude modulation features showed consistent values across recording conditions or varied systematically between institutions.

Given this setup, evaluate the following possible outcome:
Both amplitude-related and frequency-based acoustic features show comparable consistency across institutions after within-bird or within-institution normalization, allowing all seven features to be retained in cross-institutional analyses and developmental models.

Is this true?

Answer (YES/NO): NO